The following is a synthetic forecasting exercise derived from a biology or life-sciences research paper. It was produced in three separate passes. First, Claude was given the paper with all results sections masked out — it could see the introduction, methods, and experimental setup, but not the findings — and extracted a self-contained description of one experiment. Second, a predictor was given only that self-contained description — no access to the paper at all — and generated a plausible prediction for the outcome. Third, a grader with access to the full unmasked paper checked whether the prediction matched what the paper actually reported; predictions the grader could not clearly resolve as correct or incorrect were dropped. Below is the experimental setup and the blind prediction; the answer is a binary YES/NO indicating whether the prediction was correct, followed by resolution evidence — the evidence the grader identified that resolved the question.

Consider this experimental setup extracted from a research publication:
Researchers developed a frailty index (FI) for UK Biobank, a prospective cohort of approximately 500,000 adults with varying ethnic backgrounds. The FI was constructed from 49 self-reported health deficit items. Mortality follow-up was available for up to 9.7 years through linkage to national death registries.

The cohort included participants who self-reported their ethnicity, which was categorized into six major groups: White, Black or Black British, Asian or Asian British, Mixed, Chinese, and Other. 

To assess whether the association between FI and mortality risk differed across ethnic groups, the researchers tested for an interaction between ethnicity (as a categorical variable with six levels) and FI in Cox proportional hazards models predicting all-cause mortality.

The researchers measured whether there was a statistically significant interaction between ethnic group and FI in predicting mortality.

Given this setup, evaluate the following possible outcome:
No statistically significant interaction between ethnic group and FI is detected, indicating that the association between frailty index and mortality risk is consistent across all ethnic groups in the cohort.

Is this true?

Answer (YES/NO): YES